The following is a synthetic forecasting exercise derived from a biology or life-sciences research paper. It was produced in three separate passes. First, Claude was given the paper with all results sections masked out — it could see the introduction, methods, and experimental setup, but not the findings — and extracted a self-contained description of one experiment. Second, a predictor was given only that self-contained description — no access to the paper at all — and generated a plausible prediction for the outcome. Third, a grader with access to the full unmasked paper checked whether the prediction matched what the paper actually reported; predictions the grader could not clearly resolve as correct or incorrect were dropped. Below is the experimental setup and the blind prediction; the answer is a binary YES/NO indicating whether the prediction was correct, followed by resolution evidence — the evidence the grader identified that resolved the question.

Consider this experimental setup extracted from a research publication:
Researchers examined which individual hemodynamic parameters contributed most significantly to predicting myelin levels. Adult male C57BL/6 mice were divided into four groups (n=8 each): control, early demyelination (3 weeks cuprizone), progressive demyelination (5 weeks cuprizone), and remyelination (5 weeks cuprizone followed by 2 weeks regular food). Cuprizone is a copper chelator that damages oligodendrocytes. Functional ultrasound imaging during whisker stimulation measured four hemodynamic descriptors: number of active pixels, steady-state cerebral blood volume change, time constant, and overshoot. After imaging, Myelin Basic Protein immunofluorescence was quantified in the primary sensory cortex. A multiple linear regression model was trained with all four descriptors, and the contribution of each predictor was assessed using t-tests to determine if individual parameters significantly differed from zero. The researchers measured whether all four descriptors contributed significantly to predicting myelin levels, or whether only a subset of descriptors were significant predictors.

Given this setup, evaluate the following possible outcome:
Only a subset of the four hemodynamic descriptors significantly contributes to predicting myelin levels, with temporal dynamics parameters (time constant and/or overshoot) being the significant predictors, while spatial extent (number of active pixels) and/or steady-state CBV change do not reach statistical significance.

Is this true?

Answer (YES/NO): NO